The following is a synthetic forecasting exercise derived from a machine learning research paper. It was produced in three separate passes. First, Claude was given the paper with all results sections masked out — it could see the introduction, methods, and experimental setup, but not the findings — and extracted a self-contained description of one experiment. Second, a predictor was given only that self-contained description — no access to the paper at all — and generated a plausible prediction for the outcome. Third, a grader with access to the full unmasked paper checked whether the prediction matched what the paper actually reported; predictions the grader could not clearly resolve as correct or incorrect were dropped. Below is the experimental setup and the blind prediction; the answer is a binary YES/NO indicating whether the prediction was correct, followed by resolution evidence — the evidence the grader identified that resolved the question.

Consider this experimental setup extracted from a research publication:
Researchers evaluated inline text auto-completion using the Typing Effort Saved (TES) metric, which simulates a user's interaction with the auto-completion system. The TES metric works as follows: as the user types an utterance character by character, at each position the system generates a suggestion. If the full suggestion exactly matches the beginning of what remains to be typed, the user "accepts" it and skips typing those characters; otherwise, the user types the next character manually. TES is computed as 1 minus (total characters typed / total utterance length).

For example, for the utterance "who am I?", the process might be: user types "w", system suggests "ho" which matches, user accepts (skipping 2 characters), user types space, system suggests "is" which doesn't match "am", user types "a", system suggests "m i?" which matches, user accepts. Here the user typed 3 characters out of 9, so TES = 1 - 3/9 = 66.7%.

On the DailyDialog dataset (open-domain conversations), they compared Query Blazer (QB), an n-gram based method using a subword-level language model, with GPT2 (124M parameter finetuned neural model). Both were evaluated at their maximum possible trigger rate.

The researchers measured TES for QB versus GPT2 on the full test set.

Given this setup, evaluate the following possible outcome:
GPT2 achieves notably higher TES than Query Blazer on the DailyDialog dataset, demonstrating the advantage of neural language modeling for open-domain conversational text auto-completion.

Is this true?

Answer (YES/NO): NO